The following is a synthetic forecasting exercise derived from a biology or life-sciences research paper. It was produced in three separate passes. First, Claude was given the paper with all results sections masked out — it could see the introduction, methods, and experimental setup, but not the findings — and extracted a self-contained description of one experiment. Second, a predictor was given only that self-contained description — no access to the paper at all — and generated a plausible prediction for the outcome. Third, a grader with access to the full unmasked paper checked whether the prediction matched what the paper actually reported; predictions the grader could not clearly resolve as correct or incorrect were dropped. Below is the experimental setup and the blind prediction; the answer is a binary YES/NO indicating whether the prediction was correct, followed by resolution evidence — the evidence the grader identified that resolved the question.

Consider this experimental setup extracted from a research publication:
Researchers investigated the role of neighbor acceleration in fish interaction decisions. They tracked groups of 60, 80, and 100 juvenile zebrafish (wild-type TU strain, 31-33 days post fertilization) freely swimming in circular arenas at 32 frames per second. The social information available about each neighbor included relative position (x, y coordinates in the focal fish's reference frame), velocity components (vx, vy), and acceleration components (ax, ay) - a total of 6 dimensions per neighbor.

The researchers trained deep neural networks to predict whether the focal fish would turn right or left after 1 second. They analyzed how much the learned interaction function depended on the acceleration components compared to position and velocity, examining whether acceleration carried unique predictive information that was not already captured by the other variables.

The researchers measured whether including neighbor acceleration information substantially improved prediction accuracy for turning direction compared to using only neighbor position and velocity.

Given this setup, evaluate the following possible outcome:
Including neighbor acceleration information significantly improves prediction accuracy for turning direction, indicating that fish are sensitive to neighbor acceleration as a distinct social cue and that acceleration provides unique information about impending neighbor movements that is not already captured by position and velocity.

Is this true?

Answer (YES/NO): NO